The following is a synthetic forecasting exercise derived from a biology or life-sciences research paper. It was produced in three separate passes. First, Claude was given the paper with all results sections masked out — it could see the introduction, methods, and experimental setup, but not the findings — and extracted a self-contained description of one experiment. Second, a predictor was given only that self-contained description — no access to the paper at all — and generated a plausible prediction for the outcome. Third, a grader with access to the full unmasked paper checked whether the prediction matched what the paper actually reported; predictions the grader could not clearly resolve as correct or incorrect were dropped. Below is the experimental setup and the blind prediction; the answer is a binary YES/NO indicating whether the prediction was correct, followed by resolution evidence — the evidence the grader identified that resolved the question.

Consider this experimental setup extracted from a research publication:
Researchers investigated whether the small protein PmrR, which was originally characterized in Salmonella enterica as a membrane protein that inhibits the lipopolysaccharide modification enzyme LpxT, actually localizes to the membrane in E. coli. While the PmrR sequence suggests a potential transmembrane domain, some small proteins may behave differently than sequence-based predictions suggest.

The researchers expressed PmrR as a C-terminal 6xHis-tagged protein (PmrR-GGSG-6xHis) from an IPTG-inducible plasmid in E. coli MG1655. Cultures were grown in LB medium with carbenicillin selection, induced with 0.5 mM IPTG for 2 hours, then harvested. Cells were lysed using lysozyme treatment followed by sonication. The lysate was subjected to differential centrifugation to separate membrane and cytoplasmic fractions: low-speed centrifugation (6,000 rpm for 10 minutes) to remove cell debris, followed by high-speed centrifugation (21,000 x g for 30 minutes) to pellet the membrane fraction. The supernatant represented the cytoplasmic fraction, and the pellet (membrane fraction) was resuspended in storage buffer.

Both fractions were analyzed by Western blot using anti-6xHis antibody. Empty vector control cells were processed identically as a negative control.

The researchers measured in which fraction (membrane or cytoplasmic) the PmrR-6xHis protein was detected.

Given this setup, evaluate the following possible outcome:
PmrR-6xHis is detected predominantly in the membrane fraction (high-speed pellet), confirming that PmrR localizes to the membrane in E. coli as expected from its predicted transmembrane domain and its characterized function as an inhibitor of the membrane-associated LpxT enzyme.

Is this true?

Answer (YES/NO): YES